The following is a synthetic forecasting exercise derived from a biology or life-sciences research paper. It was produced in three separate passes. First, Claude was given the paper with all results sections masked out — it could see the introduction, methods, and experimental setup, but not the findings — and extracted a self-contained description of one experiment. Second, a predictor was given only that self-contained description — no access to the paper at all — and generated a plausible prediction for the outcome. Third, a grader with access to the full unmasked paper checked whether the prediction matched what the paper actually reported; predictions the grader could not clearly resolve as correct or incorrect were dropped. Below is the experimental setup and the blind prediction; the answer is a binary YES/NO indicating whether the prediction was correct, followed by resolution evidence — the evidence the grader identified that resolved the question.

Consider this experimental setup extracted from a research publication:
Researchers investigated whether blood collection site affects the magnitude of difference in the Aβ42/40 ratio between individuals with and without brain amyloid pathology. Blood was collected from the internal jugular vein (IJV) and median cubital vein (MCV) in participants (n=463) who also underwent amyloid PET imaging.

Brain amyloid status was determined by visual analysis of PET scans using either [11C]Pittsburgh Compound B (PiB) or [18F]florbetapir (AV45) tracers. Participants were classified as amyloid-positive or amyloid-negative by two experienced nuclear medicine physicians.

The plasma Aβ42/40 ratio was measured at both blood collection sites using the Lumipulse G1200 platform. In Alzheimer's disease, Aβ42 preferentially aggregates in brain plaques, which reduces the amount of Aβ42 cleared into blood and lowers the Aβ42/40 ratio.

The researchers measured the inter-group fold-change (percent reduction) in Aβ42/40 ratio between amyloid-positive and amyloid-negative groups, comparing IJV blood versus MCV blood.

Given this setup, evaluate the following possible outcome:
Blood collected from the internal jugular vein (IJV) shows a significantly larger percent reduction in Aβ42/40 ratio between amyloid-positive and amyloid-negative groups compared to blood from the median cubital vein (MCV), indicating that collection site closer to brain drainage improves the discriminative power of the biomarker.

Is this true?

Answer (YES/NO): YES